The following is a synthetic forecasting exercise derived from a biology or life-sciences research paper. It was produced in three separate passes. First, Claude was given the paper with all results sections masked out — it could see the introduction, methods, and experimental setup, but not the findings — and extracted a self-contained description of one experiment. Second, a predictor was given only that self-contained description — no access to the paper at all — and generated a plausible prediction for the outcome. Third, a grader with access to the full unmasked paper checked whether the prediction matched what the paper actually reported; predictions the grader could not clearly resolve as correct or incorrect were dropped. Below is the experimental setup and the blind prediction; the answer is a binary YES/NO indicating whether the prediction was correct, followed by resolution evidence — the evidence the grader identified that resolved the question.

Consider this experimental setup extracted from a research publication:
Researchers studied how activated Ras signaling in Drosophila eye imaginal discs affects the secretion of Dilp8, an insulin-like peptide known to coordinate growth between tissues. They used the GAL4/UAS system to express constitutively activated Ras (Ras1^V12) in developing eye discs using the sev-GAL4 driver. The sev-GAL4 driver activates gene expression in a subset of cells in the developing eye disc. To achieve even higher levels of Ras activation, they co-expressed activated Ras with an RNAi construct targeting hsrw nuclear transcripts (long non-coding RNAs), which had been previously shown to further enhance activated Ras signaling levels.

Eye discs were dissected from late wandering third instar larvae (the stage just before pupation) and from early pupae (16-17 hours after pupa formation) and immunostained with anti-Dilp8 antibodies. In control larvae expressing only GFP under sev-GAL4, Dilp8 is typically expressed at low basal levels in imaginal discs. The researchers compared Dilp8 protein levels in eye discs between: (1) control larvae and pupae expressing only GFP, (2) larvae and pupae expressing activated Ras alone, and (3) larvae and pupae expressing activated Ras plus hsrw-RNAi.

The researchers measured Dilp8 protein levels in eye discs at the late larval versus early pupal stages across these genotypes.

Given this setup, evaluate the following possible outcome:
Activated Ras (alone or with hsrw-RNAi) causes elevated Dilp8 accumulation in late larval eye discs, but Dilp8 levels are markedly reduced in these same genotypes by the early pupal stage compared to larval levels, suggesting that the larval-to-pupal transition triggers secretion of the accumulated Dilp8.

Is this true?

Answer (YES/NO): NO